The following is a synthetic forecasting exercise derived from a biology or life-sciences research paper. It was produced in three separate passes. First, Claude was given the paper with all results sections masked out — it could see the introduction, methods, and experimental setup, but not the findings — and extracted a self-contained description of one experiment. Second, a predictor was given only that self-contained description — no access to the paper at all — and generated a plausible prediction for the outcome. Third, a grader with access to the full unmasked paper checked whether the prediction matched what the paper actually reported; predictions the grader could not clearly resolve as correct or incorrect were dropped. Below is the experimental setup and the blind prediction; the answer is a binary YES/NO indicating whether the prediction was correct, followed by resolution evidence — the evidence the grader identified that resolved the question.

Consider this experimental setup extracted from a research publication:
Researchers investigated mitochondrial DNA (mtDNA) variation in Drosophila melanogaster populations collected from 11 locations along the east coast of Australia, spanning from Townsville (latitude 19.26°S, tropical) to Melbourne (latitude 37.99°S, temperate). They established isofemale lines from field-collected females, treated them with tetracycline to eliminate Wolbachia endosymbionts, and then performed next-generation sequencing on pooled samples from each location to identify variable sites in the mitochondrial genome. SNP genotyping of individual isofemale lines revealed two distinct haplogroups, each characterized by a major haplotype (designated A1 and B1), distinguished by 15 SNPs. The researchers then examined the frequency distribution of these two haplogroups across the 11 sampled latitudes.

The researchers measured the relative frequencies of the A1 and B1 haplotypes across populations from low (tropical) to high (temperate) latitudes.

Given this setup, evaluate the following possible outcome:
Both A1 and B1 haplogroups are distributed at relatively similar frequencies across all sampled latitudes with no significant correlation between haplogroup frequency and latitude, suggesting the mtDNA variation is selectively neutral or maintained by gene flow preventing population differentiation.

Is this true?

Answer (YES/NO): NO